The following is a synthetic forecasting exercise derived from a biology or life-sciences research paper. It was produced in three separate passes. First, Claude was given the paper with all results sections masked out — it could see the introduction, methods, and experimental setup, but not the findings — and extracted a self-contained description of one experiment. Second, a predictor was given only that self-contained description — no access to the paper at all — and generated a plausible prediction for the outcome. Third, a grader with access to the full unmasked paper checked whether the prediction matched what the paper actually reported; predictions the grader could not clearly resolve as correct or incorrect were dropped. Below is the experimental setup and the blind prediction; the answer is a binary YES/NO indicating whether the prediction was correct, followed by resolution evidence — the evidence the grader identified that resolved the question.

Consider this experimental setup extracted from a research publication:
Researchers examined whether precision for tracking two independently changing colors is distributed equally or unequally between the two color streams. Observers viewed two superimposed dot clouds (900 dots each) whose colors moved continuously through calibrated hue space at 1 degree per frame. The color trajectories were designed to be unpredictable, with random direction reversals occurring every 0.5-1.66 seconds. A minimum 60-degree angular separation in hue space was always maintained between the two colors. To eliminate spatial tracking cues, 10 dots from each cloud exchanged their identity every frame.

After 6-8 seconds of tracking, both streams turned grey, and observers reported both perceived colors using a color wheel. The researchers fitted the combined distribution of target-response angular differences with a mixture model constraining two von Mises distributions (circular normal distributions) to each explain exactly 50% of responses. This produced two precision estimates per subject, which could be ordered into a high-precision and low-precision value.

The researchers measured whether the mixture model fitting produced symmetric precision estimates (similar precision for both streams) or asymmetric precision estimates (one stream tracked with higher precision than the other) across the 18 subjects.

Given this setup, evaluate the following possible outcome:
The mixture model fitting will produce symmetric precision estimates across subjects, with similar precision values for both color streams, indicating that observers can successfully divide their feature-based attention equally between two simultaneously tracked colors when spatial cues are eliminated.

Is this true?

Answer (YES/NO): NO